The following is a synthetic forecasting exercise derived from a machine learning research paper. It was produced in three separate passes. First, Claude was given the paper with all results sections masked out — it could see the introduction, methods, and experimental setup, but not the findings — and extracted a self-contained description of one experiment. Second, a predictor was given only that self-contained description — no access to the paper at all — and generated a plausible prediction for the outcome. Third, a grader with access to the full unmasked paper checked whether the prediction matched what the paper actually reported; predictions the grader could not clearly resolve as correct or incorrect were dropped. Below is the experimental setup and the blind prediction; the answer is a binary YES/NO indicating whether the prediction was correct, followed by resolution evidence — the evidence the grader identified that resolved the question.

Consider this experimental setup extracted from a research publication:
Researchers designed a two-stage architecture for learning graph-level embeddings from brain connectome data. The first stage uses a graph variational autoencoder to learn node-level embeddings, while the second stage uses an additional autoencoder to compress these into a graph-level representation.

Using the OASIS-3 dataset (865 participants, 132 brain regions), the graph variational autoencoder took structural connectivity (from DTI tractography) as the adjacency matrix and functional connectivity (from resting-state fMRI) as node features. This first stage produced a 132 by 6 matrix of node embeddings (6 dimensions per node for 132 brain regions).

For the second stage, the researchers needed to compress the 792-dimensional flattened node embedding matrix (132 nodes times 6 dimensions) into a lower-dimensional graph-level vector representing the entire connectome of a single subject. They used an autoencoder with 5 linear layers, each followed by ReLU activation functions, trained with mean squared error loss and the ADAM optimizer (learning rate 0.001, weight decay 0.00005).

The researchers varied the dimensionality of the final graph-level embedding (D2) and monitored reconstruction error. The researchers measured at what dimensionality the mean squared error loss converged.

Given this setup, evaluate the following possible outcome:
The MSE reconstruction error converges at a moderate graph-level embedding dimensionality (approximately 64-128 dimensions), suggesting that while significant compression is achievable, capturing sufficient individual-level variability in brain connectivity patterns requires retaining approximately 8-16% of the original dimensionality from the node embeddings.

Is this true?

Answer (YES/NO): NO